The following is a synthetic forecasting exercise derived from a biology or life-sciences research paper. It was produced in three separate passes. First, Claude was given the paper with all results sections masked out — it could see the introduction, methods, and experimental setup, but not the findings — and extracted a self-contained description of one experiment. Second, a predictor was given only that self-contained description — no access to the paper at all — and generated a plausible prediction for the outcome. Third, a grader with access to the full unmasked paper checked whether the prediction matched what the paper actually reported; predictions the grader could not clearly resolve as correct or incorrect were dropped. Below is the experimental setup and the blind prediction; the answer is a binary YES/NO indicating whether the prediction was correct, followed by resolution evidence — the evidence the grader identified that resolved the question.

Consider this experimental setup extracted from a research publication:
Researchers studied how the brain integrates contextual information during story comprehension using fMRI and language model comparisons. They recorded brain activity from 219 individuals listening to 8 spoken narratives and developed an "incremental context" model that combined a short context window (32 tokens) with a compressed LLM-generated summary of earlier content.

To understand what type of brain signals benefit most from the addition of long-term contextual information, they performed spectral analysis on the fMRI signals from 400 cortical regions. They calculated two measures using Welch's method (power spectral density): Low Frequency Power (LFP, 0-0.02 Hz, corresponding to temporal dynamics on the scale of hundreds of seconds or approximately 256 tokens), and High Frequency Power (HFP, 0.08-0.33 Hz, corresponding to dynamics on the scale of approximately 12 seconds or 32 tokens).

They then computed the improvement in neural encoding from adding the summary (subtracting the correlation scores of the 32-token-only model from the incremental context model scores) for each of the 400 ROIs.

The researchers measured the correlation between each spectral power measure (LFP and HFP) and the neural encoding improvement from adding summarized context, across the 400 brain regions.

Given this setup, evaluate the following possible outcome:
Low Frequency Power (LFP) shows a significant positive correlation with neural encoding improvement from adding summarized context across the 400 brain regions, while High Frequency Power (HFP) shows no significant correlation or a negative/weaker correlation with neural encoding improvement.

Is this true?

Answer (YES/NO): YES